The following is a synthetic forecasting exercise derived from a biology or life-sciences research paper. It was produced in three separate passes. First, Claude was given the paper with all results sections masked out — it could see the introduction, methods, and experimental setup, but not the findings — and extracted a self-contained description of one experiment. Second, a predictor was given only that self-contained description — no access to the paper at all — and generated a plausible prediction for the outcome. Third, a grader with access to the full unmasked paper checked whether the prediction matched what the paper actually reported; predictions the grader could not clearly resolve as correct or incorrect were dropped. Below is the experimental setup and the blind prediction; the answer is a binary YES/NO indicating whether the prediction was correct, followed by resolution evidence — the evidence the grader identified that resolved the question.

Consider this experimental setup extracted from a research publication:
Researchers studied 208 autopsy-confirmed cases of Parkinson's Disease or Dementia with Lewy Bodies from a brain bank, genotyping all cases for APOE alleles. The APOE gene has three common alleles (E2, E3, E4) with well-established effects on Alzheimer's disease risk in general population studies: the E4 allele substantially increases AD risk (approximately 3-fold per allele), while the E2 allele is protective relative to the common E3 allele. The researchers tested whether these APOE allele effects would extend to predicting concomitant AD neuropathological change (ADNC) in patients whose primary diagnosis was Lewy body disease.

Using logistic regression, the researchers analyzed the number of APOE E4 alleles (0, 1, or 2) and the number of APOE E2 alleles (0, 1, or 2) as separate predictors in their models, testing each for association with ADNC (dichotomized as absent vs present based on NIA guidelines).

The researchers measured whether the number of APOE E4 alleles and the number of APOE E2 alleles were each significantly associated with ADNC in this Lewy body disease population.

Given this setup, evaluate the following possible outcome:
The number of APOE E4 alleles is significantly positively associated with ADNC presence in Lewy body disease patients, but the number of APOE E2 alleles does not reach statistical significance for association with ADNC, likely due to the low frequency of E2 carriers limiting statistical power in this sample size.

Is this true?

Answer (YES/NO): YES